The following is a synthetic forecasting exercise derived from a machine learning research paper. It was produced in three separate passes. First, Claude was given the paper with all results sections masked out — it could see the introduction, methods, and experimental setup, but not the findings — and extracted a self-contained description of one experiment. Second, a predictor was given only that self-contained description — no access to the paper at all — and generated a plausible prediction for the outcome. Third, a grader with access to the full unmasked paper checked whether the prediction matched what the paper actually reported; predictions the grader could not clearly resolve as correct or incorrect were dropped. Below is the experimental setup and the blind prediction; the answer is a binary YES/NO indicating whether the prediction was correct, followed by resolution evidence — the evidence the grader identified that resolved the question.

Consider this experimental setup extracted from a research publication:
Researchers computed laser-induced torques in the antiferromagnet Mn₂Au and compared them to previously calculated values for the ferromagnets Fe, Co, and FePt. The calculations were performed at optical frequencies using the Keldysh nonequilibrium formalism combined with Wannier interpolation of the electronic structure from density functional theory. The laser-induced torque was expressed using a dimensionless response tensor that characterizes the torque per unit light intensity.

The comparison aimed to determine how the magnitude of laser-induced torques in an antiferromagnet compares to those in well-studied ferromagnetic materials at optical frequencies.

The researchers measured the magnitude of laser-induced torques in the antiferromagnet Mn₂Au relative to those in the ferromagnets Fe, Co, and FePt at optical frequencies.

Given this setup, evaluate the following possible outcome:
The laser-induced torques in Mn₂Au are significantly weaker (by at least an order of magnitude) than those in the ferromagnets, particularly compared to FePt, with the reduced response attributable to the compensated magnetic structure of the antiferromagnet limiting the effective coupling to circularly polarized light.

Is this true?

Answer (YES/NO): NO